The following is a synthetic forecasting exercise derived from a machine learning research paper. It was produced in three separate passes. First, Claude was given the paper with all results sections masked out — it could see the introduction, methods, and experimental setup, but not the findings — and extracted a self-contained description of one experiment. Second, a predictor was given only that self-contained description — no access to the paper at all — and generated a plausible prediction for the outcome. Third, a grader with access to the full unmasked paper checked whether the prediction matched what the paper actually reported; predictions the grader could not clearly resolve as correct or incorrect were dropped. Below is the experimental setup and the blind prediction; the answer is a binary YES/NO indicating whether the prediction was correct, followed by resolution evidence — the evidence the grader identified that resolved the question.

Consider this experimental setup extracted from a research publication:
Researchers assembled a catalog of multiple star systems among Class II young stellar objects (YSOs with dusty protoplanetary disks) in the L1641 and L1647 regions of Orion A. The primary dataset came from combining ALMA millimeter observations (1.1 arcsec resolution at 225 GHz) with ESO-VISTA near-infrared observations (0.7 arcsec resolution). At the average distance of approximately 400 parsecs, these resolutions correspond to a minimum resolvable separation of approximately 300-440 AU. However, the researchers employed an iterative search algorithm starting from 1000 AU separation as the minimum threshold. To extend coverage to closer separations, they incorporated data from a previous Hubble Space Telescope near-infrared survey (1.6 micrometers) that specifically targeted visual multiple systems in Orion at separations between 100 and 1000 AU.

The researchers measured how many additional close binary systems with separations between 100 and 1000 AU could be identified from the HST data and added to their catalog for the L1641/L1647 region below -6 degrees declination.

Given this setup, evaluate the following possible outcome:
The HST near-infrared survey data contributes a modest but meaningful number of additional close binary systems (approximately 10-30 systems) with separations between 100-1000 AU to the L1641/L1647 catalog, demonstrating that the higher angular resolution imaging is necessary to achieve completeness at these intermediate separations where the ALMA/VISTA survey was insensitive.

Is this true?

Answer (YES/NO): NO